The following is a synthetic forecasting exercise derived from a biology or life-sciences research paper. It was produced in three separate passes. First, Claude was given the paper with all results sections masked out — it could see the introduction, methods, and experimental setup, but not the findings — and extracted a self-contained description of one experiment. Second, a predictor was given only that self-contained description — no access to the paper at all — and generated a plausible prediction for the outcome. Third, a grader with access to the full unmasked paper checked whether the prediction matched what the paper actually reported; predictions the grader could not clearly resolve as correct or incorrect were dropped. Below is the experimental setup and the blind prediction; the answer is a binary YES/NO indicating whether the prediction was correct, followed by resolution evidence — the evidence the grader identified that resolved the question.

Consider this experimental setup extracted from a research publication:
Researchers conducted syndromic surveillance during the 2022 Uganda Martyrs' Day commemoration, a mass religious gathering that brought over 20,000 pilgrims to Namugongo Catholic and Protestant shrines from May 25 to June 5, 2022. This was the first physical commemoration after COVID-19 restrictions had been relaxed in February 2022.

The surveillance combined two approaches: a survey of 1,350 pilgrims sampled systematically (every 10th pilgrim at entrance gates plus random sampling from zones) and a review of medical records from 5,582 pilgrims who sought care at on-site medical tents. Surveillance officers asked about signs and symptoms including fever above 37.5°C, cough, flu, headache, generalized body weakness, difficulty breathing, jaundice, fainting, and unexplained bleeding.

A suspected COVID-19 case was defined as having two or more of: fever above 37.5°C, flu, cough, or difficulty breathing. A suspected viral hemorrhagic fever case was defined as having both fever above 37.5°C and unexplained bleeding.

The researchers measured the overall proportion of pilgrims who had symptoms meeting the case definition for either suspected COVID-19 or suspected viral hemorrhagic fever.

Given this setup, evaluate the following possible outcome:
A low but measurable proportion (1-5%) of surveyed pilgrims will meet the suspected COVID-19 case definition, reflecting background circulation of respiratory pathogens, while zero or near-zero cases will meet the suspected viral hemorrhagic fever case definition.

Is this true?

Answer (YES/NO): YES